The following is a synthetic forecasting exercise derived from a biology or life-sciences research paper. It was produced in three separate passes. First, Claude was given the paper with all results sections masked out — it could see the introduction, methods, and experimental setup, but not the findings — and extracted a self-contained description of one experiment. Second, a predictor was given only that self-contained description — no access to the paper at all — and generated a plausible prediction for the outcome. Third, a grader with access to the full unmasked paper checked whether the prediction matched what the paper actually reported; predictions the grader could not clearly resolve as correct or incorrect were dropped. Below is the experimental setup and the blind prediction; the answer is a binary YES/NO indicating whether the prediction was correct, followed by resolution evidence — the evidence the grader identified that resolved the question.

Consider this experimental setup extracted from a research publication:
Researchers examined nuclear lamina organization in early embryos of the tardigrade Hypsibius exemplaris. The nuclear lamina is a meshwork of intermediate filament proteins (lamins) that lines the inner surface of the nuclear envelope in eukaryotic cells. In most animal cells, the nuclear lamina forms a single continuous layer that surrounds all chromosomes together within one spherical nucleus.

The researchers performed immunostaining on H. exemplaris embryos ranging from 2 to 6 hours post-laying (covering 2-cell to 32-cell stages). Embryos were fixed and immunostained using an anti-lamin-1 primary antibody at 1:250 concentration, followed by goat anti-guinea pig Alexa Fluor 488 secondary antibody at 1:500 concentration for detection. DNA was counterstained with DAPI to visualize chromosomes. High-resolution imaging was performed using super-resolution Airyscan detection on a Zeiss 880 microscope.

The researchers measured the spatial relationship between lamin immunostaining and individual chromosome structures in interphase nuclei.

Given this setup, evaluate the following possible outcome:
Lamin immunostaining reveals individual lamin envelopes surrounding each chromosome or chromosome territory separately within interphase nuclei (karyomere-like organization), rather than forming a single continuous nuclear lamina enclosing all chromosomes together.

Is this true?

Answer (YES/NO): YES